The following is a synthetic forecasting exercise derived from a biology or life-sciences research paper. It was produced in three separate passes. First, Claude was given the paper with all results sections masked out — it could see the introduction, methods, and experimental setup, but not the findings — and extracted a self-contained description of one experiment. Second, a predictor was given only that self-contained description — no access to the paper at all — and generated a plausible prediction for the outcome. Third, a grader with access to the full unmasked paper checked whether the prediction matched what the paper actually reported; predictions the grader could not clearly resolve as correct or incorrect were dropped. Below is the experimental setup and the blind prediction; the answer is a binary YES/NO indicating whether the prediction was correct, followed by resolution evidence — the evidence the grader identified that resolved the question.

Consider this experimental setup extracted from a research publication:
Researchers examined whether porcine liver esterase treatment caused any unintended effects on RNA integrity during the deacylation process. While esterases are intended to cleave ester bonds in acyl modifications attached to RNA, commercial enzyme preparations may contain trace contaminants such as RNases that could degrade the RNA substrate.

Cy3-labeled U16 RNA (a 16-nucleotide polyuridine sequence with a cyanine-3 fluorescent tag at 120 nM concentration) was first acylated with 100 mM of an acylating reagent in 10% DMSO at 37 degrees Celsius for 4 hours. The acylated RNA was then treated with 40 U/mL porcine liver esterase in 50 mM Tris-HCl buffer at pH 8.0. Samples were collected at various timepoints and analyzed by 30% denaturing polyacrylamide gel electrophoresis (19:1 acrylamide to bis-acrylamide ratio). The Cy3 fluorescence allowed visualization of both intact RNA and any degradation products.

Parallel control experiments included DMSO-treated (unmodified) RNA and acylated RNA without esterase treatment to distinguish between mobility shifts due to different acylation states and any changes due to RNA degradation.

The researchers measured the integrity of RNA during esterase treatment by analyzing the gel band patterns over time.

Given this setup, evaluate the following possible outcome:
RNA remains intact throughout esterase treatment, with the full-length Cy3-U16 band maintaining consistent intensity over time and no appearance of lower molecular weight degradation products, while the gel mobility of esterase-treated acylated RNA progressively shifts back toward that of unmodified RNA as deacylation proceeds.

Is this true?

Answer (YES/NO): NO